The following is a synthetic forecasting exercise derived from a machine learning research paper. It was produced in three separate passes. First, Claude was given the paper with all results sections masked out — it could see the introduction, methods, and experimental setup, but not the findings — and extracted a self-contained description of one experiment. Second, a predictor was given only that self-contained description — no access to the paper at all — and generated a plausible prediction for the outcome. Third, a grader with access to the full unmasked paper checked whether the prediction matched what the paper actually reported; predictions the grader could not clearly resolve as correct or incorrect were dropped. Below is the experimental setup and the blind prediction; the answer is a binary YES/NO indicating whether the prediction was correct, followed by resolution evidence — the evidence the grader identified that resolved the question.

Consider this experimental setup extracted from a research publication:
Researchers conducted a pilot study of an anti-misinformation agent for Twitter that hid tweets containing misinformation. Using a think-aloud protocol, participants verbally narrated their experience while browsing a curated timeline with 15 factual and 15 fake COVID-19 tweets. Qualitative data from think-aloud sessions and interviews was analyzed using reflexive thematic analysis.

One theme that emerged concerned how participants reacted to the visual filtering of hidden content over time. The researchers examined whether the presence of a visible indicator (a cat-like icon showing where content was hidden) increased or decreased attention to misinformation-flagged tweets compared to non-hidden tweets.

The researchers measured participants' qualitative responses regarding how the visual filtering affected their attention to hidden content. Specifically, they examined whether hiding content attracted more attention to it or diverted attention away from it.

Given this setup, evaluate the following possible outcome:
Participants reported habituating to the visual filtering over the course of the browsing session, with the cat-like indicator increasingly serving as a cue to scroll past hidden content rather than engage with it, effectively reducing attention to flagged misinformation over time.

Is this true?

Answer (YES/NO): NO